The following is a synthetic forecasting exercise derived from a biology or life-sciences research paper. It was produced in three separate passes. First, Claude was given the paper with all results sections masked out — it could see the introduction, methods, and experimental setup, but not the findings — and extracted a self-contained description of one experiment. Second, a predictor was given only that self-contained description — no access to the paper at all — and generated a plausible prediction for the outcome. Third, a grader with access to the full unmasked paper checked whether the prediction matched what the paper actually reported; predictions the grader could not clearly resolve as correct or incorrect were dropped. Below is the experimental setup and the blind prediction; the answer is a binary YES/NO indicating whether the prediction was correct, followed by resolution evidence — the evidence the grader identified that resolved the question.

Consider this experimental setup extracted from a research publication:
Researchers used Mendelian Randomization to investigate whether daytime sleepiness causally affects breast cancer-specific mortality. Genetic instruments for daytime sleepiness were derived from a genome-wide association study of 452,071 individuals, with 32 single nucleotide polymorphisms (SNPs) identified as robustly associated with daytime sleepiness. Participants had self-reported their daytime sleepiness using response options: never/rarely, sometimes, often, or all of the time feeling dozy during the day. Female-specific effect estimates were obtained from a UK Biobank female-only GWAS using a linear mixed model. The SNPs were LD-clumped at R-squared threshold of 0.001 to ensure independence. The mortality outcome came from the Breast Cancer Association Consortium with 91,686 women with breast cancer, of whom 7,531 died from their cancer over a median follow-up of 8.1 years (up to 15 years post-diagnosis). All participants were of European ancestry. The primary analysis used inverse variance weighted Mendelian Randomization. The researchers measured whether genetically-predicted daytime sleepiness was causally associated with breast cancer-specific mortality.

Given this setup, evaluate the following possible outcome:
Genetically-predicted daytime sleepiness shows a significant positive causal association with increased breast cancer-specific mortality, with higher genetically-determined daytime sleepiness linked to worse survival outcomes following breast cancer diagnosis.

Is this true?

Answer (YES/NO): NO